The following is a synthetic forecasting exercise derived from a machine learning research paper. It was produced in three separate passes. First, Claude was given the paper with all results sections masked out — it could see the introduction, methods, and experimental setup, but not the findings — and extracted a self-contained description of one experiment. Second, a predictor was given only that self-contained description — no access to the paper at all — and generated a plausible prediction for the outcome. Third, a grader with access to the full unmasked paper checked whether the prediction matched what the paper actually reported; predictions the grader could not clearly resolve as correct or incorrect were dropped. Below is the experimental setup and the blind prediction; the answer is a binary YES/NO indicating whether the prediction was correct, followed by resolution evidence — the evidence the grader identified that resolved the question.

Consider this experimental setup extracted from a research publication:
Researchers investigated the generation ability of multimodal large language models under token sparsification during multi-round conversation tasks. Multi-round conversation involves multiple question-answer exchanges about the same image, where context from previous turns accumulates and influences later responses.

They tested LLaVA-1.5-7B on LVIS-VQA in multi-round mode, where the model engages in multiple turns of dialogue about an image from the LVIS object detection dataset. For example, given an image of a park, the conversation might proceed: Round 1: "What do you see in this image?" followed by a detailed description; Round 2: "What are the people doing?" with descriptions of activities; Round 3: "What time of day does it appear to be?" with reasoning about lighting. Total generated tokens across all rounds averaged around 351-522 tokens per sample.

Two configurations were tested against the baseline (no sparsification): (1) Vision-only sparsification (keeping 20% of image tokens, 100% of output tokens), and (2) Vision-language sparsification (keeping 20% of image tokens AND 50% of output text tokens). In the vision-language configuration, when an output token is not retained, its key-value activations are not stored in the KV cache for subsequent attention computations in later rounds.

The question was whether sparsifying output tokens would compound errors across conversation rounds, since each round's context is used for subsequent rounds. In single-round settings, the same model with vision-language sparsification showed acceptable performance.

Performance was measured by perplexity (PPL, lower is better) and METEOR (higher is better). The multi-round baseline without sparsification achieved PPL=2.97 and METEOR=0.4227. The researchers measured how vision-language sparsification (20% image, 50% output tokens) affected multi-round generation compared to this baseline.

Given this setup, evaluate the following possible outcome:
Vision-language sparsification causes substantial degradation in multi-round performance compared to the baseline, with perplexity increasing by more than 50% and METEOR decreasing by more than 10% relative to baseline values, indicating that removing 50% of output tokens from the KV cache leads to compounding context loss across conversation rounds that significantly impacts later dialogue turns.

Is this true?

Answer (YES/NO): NO